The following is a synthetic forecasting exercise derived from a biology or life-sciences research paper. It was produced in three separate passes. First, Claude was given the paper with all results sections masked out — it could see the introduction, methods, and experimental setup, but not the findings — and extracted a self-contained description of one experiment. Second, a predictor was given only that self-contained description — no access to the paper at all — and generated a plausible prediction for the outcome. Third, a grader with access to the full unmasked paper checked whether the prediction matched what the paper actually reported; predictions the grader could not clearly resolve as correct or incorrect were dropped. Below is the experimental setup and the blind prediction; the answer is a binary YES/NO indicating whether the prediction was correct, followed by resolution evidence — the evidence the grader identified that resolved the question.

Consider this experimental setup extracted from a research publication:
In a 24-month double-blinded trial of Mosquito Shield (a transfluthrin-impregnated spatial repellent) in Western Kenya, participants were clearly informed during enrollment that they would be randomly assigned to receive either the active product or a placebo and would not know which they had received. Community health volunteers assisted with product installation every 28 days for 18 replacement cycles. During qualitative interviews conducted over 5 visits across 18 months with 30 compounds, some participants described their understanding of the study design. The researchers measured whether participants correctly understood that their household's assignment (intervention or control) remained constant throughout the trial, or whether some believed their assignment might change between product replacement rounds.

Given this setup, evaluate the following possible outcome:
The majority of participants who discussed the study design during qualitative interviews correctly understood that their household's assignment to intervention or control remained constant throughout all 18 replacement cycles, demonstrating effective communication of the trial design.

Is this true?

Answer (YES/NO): NO